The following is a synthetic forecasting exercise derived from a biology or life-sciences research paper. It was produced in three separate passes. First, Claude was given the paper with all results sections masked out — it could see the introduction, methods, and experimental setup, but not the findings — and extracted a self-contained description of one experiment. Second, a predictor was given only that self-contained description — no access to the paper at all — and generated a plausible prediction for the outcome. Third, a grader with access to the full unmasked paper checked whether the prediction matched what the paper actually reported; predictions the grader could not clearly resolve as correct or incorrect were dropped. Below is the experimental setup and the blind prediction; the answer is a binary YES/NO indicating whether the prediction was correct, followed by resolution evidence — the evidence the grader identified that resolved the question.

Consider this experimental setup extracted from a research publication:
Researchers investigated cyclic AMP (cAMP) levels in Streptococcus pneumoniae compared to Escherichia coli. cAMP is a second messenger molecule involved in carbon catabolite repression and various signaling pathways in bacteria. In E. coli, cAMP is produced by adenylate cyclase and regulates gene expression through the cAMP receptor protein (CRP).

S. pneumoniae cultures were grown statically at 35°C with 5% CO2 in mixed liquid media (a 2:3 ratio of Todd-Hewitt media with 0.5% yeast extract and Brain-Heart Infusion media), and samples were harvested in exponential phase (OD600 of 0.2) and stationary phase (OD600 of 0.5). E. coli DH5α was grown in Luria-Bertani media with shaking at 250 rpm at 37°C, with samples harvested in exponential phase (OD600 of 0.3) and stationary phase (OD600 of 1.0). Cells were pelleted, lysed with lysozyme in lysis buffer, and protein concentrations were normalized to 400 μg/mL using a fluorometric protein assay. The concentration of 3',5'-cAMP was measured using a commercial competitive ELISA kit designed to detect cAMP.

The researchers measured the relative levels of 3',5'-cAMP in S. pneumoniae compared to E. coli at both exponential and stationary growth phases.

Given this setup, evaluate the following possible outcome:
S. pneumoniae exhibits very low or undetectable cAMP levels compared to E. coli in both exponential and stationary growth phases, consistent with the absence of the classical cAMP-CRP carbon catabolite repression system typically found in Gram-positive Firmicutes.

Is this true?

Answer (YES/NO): YES